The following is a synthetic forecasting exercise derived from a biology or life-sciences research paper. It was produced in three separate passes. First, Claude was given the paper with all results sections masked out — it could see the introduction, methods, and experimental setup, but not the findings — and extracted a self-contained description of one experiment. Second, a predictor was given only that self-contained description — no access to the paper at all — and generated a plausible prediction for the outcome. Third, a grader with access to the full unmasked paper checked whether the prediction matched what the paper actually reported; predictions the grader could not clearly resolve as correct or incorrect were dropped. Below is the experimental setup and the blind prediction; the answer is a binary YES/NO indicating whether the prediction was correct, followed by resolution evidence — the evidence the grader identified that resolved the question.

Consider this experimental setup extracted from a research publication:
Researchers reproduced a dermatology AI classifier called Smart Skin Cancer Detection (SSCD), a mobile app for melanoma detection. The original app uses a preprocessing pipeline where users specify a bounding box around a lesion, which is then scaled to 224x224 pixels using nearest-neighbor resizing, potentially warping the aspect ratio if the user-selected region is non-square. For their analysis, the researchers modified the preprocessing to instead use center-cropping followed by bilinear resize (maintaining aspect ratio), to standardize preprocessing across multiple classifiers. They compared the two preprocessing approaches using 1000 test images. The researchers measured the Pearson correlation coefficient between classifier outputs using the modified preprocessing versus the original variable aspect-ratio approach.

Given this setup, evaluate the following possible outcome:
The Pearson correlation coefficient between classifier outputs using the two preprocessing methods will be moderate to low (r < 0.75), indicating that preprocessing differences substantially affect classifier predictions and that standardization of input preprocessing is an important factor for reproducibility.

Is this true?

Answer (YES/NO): NO